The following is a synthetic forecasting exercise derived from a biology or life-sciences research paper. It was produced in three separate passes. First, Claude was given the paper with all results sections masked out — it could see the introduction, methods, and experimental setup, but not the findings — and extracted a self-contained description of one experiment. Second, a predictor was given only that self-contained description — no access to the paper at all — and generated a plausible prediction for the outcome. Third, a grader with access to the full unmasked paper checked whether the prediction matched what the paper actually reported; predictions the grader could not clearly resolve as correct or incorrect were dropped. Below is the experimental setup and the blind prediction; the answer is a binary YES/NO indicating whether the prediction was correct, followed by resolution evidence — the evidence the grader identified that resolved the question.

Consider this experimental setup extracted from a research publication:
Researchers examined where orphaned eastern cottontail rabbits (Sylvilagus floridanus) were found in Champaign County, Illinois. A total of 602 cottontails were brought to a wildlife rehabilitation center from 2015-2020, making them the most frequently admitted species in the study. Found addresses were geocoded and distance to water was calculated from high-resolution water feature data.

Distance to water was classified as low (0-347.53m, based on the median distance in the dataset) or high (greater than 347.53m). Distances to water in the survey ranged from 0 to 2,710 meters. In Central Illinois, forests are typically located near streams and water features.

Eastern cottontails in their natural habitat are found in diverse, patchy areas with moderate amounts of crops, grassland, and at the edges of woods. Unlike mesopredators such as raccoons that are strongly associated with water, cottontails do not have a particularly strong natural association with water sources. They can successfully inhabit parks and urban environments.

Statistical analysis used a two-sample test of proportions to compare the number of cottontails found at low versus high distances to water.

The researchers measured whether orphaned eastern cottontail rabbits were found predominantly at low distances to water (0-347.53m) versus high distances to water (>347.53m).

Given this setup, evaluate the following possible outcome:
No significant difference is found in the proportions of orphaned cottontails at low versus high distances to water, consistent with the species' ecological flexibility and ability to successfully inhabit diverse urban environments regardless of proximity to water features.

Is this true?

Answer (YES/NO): NO